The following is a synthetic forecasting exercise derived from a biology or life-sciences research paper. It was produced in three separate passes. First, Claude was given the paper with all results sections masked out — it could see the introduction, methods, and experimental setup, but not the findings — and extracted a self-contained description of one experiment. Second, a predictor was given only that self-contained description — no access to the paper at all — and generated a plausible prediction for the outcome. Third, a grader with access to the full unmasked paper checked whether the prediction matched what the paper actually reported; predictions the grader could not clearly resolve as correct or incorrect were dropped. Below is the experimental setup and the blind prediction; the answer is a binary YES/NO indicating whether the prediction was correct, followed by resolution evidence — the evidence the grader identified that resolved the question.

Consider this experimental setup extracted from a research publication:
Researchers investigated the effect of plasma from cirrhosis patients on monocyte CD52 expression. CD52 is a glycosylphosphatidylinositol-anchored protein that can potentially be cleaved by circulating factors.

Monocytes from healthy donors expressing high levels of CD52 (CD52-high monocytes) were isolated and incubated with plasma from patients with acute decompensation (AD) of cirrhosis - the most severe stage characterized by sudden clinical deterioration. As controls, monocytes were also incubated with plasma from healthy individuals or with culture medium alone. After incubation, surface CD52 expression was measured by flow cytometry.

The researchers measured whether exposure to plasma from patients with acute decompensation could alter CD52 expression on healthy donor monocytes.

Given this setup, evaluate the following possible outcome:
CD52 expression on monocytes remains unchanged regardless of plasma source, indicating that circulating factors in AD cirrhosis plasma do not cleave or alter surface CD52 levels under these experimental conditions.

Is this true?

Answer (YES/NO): NO